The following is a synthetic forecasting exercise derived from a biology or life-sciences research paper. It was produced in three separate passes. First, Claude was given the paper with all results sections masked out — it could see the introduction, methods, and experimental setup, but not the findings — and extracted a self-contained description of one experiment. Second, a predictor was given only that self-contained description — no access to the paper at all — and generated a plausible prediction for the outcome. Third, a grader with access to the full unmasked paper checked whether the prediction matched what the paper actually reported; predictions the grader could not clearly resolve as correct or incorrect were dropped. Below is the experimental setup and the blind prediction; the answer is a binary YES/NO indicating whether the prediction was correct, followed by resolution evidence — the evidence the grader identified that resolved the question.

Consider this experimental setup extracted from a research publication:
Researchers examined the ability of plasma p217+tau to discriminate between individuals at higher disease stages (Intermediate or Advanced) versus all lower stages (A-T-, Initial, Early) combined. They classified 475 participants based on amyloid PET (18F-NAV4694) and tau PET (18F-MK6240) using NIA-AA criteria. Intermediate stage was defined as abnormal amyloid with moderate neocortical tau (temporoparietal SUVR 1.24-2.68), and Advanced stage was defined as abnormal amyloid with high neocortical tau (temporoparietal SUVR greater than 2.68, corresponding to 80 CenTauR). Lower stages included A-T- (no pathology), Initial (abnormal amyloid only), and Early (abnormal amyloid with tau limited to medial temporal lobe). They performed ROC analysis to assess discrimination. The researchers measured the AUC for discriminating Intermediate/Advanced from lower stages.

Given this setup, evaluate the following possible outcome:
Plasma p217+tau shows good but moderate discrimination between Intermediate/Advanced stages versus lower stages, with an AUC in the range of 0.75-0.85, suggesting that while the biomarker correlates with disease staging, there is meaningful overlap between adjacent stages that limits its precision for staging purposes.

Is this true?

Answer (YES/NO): NO